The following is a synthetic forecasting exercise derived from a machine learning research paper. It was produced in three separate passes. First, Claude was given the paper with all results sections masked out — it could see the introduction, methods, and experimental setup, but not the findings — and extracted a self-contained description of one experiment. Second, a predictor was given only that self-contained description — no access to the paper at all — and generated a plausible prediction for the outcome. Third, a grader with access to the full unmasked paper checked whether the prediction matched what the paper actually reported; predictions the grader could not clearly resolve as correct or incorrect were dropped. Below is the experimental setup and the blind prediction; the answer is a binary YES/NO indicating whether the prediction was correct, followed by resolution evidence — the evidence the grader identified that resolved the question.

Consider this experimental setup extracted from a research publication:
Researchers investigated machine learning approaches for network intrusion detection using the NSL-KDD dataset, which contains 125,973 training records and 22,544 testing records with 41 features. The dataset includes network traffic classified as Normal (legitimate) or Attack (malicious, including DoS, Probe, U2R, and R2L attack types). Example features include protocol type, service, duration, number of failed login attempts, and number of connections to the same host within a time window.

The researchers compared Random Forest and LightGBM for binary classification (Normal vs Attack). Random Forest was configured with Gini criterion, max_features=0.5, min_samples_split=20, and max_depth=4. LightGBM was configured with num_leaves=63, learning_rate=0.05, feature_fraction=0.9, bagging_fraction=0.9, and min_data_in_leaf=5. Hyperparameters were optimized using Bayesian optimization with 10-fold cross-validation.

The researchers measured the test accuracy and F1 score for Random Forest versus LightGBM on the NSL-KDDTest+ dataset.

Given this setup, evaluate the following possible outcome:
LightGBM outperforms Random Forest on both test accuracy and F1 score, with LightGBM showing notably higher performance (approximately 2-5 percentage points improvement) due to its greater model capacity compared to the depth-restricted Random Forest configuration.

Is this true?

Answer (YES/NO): NO